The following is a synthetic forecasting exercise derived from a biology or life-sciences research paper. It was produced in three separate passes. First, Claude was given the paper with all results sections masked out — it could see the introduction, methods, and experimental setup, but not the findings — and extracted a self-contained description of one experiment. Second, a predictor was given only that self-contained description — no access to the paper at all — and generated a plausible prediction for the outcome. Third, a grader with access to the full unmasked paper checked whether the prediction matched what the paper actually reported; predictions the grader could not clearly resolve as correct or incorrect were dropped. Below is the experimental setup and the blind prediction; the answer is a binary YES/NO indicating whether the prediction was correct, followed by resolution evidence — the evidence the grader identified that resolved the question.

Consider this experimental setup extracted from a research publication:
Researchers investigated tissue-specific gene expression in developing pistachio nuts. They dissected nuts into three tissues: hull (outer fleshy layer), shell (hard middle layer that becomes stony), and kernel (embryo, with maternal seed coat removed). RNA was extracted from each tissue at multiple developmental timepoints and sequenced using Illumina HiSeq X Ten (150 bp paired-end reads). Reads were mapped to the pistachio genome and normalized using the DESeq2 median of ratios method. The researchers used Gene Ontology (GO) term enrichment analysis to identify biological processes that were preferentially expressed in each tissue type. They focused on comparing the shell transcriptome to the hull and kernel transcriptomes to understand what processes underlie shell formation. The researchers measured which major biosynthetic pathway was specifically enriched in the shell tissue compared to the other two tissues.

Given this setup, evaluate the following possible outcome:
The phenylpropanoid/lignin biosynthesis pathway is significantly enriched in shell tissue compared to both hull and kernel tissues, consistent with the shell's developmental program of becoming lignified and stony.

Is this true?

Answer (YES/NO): YES